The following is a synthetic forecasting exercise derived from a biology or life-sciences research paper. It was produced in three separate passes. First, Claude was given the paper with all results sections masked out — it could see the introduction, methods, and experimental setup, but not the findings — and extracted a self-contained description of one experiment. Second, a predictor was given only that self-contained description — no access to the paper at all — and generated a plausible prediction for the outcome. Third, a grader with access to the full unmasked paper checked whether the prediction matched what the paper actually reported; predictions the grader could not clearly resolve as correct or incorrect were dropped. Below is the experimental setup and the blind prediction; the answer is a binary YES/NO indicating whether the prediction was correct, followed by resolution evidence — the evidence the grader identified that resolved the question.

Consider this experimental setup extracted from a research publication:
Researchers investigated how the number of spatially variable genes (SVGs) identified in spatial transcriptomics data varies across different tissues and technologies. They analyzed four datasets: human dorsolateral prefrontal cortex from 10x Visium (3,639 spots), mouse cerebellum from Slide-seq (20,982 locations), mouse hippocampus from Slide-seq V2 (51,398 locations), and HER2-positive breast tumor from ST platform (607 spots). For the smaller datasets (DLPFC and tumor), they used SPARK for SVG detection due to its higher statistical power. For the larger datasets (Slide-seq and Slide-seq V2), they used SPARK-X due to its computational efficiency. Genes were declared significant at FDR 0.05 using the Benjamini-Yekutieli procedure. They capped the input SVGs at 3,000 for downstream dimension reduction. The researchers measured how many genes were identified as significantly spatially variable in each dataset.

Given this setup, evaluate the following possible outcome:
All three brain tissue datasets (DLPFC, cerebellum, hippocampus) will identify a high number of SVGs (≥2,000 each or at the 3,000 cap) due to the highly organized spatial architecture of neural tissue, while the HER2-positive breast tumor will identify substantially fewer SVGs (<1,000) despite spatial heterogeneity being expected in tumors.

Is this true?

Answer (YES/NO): NO